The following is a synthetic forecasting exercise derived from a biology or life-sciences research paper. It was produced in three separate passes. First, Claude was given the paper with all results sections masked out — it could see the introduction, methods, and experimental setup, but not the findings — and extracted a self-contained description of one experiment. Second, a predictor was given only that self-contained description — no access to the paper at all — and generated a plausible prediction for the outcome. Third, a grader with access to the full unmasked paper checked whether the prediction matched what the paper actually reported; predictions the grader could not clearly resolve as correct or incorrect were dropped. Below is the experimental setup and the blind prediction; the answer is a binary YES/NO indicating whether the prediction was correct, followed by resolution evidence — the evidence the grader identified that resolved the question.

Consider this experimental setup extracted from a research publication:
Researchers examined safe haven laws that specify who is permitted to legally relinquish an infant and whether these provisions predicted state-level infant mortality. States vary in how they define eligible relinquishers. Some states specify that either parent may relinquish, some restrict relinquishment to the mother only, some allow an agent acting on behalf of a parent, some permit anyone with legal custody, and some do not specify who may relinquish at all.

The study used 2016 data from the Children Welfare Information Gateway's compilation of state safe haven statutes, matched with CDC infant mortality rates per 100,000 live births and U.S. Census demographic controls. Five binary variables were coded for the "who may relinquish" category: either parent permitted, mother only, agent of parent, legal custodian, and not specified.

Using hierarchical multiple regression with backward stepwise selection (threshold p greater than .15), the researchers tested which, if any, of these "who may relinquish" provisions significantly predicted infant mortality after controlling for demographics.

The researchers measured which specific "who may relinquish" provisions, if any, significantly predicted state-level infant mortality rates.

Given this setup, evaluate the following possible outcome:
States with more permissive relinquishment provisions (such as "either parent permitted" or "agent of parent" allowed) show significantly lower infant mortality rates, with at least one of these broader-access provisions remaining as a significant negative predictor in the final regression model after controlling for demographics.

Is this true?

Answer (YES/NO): NO